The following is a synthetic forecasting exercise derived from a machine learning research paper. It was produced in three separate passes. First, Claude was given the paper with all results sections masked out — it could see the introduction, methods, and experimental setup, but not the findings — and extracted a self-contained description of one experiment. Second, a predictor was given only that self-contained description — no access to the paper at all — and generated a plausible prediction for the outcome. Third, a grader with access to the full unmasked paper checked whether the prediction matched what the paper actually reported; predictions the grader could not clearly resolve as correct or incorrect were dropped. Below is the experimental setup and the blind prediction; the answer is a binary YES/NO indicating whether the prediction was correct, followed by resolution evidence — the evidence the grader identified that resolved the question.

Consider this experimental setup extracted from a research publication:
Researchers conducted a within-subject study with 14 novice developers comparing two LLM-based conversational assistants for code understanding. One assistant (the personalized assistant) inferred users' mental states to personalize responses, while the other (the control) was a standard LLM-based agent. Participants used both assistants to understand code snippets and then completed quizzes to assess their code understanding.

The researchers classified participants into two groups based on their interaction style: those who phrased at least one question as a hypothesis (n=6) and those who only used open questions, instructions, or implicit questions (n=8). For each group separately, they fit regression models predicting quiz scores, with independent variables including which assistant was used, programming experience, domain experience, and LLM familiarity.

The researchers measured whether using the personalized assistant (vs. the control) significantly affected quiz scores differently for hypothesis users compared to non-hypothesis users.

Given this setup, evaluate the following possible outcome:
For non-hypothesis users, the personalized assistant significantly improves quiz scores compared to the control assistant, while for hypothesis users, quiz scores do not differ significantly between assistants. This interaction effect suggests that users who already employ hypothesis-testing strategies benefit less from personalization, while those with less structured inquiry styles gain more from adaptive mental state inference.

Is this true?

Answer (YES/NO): YES